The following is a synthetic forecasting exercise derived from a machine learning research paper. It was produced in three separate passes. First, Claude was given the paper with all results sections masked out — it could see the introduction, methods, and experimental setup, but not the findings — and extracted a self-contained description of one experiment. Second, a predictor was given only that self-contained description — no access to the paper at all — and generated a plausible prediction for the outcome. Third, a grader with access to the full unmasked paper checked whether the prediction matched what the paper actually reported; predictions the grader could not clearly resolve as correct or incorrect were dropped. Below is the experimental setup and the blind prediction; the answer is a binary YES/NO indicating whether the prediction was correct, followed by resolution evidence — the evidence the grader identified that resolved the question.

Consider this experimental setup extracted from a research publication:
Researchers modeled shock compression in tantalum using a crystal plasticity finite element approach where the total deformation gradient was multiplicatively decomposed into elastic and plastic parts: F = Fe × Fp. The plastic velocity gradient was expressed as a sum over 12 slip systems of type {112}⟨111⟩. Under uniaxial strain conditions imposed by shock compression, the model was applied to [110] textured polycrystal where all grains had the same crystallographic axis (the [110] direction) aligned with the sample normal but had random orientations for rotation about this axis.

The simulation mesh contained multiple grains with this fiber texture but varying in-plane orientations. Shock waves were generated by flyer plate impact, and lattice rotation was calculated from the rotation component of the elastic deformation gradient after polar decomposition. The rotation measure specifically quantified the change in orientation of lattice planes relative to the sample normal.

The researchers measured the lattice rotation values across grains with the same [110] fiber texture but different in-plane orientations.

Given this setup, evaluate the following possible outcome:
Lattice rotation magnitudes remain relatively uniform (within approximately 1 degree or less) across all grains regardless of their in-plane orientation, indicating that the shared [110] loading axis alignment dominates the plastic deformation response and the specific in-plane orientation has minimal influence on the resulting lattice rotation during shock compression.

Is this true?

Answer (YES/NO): NO